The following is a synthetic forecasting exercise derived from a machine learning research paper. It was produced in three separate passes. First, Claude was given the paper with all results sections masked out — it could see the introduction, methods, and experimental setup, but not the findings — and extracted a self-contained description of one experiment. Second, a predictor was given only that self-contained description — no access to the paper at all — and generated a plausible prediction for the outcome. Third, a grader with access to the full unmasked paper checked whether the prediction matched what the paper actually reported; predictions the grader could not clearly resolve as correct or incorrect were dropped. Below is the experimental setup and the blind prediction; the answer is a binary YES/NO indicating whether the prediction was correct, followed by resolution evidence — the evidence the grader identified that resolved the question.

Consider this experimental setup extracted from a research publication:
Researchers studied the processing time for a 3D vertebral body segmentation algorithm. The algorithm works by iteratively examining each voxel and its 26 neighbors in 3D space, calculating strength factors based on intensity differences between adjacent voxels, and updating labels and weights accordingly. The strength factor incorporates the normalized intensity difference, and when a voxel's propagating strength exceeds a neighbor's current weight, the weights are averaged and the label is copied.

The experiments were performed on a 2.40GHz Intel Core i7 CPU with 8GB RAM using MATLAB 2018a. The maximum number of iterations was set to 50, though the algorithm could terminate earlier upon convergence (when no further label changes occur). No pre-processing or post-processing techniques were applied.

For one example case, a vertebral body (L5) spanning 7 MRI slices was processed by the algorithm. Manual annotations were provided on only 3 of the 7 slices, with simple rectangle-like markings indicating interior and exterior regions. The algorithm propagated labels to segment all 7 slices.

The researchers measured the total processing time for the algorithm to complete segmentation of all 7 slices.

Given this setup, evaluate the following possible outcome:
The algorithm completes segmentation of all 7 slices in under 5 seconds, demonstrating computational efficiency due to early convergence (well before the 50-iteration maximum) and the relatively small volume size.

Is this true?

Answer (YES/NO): YES